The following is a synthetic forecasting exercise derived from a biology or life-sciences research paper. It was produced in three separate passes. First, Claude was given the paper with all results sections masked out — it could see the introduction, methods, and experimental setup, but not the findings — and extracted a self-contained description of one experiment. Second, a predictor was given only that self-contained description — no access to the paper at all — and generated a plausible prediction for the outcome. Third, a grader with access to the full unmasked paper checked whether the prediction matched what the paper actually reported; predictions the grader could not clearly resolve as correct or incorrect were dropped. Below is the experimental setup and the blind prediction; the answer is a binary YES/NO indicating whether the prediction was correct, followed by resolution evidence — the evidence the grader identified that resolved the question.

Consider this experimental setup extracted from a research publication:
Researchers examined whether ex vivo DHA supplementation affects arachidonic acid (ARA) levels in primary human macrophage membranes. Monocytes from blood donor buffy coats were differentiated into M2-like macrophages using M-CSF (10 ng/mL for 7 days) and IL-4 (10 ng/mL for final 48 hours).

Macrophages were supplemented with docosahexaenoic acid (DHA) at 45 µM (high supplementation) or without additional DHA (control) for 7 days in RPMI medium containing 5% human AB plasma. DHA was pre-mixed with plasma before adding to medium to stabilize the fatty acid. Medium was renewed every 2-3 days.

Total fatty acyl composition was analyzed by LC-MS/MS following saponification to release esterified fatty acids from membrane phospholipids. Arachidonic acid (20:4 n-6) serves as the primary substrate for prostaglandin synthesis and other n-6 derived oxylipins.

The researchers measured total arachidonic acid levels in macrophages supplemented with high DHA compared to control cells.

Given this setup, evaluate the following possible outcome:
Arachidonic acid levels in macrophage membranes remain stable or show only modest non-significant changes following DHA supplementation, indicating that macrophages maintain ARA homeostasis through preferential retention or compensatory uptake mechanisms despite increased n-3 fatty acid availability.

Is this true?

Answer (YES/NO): NO